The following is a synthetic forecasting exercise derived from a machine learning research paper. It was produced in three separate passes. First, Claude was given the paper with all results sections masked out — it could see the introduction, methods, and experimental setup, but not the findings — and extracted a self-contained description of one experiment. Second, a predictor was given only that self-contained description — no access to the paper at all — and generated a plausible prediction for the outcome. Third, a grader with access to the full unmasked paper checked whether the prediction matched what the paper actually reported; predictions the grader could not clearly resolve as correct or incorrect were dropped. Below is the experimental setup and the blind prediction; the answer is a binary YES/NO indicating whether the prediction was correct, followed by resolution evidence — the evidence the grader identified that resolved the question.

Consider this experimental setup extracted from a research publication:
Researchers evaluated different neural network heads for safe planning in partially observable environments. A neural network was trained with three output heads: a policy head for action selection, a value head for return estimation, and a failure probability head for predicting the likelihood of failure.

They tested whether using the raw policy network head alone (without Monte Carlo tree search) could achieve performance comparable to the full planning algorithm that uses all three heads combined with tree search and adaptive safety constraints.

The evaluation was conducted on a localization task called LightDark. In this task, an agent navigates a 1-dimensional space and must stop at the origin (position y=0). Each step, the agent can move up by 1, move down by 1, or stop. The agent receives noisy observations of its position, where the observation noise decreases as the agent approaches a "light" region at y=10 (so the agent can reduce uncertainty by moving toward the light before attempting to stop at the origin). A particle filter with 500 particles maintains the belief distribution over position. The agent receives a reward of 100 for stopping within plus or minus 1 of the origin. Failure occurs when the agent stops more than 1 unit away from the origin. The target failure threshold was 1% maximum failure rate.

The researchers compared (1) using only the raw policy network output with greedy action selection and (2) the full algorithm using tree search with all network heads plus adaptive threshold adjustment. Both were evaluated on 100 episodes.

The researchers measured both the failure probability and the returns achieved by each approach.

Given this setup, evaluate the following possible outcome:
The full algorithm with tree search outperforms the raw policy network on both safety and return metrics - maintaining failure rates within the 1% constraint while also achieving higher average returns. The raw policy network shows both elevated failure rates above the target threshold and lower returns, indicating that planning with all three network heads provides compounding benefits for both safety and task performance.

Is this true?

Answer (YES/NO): NO